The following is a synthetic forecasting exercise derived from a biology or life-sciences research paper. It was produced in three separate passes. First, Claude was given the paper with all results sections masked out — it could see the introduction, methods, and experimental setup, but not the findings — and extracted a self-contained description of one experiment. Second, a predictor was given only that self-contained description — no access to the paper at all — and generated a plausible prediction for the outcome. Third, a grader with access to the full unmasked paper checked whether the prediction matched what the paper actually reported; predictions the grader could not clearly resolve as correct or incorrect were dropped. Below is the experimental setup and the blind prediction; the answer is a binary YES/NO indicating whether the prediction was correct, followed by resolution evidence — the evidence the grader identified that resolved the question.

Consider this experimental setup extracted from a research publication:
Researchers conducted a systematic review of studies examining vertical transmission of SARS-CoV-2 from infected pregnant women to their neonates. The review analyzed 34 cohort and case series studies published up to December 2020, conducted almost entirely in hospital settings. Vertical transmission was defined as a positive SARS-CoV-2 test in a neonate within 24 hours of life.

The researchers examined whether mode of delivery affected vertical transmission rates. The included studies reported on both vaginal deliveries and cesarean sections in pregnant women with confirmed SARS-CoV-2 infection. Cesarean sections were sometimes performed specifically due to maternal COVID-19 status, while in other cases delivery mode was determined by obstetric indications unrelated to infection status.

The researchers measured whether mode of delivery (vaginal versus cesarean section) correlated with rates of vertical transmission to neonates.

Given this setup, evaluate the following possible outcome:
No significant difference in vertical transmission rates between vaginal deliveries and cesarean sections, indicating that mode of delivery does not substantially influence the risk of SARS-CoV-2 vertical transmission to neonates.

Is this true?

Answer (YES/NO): YES